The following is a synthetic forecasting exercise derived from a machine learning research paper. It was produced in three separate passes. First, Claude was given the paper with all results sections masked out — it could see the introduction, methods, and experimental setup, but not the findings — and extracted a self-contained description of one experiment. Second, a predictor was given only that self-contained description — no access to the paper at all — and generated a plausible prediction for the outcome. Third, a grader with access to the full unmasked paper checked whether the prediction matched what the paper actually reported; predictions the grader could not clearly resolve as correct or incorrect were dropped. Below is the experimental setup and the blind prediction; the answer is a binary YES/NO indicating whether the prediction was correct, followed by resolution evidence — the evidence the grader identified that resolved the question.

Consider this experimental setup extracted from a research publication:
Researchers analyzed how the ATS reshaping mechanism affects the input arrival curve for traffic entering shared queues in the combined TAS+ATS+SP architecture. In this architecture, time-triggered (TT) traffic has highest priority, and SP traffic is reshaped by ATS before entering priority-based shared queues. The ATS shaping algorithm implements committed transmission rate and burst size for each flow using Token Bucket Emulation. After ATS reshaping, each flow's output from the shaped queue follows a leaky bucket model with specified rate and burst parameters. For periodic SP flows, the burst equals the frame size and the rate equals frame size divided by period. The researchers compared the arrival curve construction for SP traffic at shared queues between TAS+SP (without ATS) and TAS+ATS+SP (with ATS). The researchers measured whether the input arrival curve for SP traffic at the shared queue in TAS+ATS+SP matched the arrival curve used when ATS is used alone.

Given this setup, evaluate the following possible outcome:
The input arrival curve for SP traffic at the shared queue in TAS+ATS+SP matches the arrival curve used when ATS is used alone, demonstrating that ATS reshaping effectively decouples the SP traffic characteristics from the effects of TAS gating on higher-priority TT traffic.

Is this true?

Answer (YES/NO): YES